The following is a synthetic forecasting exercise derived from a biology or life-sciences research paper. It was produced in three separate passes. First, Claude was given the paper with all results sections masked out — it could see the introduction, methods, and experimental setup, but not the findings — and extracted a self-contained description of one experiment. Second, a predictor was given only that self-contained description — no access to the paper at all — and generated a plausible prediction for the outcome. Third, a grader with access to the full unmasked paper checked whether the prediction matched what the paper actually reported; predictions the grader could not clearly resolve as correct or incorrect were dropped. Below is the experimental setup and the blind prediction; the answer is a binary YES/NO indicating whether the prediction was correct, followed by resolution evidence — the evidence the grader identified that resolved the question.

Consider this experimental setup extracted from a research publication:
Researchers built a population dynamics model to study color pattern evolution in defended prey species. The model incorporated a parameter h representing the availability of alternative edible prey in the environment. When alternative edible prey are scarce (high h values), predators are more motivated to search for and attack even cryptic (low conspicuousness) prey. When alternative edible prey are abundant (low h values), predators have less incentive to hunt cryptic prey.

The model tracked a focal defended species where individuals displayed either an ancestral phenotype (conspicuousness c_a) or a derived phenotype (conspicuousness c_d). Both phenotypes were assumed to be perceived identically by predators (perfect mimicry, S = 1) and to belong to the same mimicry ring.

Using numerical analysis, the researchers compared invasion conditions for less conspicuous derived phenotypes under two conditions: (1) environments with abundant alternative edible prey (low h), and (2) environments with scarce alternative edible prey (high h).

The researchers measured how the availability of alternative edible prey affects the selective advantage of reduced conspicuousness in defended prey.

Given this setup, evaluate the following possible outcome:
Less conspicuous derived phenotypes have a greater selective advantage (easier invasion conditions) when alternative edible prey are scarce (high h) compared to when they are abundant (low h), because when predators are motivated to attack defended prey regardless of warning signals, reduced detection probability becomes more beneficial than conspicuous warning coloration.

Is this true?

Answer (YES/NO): NO